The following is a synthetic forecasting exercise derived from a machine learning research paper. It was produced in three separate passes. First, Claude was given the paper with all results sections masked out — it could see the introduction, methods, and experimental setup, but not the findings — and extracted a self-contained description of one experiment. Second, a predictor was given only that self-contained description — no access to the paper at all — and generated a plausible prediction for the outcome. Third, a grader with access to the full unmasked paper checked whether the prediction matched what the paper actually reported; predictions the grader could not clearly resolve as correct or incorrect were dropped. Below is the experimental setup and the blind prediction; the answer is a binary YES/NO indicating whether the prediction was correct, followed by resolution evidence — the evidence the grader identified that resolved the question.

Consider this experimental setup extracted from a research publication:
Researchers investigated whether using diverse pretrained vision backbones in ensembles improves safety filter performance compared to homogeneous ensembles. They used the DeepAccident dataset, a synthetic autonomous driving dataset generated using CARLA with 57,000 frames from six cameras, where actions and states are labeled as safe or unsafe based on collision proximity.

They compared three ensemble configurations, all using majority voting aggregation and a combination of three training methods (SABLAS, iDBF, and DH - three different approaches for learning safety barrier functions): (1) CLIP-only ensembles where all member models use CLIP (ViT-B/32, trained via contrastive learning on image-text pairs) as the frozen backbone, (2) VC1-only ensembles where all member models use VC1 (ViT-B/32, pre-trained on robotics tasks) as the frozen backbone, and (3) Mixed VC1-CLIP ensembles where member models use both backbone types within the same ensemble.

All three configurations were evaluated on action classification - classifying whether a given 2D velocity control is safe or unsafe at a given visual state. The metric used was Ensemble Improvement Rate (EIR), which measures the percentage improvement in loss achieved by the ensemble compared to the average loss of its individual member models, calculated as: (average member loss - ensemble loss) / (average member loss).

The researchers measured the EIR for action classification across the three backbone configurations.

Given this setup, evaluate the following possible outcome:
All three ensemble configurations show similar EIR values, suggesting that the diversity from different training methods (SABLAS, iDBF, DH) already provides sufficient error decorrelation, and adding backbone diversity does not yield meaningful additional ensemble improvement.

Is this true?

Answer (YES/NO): NO